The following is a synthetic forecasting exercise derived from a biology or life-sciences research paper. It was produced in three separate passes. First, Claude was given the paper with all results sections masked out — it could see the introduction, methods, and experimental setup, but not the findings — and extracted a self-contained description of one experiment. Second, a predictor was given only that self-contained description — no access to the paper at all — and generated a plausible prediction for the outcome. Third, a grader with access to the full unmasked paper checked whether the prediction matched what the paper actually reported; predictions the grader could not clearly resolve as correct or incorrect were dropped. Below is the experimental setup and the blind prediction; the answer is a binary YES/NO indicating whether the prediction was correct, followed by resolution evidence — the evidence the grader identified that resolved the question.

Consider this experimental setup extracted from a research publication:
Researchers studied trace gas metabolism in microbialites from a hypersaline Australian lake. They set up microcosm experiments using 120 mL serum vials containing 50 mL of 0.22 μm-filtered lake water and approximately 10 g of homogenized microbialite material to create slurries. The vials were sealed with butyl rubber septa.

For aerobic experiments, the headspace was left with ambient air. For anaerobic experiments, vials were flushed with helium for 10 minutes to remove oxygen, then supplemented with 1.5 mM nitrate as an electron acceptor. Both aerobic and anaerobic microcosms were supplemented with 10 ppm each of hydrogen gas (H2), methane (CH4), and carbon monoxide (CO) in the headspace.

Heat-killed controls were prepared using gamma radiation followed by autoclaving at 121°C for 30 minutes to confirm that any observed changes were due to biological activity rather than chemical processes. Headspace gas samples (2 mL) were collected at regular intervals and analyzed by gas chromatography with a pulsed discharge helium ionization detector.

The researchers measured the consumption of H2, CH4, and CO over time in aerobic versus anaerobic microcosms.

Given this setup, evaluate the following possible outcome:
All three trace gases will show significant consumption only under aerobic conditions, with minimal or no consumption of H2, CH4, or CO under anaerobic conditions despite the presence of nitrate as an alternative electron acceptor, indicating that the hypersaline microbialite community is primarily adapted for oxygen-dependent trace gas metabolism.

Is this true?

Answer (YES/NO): NO